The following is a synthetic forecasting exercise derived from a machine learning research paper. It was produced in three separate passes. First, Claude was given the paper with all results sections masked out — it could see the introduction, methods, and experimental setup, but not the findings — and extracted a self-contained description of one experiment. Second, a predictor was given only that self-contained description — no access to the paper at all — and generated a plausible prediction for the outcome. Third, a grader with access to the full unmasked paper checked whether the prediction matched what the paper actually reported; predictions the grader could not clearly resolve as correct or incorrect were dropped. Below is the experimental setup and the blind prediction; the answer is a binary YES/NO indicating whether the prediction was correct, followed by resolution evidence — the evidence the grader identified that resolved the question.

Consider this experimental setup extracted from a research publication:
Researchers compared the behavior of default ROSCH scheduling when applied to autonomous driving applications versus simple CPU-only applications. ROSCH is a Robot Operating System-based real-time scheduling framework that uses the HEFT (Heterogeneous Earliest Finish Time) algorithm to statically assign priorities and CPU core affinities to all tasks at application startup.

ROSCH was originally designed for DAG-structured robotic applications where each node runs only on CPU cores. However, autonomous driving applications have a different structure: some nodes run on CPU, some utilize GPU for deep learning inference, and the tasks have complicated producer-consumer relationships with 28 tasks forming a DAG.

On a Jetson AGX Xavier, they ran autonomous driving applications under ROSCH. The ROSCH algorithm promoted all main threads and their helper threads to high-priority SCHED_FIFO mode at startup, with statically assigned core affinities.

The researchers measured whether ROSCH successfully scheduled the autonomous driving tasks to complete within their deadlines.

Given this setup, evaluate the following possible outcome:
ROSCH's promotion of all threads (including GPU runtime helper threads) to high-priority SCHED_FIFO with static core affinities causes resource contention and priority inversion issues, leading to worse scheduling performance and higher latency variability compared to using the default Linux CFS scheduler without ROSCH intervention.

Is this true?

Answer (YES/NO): NO